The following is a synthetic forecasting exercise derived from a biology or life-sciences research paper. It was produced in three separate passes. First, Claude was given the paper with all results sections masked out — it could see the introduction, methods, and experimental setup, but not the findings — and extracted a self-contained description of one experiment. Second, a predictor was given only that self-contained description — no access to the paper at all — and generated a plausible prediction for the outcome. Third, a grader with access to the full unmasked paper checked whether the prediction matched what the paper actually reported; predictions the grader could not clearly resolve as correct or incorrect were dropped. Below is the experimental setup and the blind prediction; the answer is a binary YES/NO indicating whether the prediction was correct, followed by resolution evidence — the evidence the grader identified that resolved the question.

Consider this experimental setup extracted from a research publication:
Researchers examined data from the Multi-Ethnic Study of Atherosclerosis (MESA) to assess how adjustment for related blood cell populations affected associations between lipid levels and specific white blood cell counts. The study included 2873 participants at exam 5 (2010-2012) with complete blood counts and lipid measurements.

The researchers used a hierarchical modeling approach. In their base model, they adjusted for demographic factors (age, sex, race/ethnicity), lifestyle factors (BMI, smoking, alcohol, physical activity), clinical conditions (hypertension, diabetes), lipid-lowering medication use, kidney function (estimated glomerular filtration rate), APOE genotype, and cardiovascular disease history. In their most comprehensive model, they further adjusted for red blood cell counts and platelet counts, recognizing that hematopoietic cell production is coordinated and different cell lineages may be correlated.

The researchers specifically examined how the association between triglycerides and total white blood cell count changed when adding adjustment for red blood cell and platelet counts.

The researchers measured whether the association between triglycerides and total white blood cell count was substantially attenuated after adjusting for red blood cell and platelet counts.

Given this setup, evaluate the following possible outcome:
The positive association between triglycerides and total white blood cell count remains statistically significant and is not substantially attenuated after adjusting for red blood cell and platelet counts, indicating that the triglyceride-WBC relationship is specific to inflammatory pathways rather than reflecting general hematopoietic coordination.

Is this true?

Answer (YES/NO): YES